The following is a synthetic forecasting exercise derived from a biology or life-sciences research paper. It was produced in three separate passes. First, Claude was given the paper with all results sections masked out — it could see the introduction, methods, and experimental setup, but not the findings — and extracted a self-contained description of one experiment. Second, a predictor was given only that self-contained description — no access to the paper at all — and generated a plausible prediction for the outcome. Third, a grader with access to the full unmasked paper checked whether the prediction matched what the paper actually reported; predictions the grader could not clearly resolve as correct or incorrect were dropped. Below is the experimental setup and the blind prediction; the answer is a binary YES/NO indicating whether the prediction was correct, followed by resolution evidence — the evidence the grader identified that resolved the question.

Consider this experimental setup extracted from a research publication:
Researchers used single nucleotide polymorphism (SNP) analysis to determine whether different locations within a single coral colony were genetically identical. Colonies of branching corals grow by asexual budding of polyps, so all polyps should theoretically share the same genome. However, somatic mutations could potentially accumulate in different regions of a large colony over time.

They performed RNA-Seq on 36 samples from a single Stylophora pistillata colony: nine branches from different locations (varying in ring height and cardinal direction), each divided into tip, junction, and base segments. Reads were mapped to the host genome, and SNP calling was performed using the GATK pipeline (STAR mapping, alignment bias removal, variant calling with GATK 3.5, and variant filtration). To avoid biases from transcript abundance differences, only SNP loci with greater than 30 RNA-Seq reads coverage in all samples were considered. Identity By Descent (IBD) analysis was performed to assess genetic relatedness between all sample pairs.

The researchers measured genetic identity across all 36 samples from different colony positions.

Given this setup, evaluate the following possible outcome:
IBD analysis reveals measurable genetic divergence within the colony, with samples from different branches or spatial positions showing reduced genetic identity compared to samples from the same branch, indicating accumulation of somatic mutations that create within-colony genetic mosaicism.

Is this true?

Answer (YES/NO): NO